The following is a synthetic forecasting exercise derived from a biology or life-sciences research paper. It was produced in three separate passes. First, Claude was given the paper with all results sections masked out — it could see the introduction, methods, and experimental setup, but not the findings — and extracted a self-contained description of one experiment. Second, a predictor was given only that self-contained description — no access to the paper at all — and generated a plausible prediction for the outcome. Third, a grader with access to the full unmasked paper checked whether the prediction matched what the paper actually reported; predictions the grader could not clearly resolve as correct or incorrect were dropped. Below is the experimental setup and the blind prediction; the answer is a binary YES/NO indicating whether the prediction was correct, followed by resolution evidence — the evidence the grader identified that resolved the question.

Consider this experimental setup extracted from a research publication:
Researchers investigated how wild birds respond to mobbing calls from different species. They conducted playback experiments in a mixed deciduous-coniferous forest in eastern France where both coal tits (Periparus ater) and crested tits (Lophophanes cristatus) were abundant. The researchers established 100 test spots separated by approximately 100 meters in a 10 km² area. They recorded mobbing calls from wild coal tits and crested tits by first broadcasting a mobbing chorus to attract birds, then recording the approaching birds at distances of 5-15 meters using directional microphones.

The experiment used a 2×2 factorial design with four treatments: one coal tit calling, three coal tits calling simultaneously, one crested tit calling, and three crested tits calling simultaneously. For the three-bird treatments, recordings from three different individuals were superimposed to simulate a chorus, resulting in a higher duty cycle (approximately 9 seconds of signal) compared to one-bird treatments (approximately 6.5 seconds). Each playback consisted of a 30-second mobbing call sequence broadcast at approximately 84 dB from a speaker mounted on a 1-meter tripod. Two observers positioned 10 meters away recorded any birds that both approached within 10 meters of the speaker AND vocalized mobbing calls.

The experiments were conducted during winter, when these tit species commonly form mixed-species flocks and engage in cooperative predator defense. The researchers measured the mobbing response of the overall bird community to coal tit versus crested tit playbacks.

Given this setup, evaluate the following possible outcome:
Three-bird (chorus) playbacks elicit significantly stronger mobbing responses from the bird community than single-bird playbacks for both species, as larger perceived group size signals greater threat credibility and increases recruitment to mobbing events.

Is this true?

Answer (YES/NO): YES